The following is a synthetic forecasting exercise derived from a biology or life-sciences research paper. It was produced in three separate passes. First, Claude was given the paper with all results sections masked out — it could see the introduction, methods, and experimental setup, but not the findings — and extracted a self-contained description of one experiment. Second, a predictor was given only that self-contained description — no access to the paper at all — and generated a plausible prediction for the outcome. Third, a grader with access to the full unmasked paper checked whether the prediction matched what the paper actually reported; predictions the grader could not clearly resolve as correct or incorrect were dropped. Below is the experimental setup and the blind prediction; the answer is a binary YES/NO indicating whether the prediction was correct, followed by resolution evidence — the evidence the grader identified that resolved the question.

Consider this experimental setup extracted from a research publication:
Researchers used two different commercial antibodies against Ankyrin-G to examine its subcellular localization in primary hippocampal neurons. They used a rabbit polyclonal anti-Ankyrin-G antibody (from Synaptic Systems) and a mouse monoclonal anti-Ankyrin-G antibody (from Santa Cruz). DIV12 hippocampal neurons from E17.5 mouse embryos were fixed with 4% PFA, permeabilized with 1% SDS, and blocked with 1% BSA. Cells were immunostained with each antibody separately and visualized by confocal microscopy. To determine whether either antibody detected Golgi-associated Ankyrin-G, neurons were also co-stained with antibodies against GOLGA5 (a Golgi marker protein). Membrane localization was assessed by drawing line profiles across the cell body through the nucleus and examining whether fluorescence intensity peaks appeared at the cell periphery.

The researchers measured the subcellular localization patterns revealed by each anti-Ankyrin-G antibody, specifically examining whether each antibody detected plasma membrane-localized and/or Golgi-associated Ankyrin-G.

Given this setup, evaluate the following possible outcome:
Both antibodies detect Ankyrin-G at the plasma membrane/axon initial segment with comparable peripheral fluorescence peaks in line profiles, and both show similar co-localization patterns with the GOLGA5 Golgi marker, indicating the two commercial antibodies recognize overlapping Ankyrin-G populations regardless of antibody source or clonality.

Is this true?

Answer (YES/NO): NO